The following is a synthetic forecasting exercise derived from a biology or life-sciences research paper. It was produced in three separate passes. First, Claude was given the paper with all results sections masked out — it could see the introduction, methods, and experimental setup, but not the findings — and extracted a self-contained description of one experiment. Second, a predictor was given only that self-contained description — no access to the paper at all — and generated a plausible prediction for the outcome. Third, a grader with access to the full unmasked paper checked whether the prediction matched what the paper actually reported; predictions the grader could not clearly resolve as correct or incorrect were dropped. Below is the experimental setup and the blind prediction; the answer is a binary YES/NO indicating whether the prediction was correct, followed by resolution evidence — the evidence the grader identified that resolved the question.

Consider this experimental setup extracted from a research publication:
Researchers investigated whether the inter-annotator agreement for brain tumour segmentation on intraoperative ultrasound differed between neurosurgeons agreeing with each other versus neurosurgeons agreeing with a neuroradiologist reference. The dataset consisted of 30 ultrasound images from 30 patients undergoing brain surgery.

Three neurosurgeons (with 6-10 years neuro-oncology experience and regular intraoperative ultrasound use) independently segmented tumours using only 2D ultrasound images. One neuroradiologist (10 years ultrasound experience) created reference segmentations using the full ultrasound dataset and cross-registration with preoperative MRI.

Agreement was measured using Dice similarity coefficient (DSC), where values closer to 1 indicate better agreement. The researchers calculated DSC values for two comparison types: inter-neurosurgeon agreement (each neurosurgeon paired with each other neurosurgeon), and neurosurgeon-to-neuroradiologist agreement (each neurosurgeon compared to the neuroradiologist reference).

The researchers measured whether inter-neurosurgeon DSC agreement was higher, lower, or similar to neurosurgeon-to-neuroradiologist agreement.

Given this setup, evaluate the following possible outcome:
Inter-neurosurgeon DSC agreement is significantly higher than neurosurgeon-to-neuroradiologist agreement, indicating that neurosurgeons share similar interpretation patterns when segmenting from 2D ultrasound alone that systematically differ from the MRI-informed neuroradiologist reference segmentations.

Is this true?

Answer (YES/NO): YES